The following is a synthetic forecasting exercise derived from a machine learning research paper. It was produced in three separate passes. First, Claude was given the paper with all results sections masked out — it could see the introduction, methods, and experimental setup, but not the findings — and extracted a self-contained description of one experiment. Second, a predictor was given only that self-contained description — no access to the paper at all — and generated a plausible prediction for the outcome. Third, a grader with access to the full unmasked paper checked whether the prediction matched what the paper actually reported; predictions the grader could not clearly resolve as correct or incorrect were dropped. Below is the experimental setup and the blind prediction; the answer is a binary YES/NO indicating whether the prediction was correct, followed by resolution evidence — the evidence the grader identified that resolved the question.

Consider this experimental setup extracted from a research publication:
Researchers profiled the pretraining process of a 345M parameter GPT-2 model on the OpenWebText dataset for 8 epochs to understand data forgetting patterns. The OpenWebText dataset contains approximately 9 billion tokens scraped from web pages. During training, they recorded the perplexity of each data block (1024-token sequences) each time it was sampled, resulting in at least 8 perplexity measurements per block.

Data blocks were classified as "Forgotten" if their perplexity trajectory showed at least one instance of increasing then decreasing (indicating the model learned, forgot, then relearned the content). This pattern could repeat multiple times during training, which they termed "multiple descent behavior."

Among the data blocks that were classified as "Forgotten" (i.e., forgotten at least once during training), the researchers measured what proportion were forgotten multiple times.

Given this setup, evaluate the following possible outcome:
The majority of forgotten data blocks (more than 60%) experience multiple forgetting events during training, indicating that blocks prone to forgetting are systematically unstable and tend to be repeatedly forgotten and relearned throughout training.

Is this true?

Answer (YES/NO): YES